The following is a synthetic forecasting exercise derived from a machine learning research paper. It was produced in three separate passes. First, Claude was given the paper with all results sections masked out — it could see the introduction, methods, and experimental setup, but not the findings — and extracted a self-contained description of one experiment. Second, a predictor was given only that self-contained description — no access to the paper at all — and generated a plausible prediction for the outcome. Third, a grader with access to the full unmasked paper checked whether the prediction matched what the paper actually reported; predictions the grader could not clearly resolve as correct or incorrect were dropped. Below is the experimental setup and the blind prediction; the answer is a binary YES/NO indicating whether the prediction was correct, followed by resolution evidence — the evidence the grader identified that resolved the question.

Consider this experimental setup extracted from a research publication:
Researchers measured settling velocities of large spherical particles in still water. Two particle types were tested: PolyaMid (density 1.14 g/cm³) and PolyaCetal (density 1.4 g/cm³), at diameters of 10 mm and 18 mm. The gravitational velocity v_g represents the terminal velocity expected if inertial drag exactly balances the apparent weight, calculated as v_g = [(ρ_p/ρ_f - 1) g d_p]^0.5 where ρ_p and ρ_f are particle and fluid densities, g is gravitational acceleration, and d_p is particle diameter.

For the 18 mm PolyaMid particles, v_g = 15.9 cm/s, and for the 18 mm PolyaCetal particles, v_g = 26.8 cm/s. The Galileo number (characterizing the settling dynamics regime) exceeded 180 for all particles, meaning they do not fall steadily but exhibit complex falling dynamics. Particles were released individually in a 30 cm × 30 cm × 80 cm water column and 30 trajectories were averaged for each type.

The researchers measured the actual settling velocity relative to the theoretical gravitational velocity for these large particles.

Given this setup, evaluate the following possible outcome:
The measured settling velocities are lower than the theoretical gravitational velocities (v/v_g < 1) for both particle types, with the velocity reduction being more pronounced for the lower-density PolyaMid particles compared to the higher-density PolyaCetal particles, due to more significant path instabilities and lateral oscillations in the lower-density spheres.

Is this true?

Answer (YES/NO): NO